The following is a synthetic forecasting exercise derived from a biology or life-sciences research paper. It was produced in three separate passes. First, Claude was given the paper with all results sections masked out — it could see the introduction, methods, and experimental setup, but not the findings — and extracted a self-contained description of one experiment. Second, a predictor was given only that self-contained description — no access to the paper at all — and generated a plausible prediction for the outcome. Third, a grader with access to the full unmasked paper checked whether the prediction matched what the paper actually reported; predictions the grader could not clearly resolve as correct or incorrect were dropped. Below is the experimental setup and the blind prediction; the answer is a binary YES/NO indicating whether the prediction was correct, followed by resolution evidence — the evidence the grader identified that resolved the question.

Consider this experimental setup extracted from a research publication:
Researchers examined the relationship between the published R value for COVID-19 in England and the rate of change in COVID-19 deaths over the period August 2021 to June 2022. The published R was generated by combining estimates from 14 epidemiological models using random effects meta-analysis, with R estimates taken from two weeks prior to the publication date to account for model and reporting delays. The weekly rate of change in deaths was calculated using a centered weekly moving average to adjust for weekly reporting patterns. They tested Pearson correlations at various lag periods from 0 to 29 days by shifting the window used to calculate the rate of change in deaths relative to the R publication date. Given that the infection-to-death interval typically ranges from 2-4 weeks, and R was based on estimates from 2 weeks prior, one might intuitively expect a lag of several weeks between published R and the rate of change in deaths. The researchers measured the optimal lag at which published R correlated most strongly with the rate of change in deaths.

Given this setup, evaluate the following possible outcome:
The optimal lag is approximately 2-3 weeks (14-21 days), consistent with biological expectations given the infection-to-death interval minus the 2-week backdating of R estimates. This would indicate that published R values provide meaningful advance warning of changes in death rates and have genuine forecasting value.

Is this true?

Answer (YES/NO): NO